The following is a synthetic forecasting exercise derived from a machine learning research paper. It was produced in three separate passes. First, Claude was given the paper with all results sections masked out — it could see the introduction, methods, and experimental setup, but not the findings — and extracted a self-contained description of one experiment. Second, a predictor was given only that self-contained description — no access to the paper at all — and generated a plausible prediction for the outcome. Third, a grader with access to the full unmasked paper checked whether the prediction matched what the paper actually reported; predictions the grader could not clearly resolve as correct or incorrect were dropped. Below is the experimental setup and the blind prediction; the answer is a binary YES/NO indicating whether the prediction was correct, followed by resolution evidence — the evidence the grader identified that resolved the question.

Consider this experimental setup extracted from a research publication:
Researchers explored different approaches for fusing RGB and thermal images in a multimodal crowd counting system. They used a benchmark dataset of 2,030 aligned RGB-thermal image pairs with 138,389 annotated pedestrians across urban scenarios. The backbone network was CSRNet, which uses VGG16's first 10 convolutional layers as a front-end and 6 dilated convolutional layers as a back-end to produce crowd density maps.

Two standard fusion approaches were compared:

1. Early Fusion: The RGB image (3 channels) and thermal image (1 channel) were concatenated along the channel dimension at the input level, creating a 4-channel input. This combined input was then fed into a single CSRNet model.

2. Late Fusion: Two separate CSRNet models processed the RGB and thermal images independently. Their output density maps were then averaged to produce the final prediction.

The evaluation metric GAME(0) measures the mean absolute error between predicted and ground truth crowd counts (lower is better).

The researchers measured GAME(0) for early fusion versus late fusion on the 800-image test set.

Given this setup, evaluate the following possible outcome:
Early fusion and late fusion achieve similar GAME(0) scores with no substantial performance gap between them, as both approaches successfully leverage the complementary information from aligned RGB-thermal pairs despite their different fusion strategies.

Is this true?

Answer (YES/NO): YES